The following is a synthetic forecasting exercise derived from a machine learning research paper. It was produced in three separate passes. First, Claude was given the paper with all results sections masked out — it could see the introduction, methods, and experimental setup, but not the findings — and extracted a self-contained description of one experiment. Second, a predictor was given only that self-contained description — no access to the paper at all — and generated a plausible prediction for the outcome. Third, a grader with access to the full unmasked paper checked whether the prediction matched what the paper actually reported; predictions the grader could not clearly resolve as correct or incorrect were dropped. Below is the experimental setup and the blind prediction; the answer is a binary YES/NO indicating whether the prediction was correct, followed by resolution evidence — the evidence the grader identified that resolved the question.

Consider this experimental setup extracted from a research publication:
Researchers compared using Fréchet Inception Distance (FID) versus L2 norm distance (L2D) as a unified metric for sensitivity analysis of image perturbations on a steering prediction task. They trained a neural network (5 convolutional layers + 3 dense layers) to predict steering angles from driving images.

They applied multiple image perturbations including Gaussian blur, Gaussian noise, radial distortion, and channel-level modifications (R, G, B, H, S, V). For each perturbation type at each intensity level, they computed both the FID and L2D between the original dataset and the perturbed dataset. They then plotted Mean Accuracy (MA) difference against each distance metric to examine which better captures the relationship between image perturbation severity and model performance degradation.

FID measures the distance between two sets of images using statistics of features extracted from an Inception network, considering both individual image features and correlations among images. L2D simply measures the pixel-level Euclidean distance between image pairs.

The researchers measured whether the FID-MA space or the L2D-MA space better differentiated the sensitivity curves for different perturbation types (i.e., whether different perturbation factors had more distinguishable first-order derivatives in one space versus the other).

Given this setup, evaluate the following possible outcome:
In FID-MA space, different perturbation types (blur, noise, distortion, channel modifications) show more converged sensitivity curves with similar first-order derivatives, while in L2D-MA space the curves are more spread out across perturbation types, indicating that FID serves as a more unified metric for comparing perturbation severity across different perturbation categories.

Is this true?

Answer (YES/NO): NO